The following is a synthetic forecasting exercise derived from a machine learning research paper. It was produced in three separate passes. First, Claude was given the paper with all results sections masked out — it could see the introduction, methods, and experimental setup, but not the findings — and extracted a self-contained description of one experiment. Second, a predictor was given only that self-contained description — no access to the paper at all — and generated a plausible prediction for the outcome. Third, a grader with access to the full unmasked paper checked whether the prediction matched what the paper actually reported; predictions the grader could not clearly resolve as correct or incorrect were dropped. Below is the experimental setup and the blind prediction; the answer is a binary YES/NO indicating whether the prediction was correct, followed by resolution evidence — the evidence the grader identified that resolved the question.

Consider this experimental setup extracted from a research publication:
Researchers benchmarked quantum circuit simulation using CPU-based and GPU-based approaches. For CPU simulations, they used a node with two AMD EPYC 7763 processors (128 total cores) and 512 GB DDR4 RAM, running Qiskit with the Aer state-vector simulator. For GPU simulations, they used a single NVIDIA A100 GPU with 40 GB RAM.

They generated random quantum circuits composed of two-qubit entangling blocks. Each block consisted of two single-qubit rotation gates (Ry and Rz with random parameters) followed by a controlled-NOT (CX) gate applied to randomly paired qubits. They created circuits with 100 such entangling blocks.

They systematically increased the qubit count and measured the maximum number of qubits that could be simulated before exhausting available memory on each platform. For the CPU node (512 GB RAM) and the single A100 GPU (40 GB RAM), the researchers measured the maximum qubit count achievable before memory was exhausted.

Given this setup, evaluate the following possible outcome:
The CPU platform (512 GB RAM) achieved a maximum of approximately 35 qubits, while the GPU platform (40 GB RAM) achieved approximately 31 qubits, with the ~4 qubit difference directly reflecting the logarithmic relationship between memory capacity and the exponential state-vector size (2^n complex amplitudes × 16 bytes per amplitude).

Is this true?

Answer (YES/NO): NO